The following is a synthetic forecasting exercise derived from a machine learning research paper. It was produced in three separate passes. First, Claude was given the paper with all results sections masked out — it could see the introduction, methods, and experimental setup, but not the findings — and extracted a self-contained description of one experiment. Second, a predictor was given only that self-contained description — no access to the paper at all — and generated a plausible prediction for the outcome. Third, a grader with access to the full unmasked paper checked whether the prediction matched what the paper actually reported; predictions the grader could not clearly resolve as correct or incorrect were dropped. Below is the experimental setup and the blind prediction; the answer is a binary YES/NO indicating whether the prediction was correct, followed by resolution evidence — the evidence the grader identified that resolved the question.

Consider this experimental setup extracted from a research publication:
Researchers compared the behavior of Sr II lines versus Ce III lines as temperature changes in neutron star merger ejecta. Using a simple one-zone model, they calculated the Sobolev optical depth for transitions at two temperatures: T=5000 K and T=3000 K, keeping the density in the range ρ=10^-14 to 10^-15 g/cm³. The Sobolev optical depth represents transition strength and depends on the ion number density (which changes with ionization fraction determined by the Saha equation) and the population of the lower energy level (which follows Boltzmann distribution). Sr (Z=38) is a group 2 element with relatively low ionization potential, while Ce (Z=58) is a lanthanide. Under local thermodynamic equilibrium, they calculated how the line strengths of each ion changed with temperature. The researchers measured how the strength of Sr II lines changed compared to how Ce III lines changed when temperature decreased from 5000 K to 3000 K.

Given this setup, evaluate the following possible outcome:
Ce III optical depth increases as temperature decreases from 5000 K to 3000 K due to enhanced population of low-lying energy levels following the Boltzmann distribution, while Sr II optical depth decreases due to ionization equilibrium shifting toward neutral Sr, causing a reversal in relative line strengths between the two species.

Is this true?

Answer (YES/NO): NO